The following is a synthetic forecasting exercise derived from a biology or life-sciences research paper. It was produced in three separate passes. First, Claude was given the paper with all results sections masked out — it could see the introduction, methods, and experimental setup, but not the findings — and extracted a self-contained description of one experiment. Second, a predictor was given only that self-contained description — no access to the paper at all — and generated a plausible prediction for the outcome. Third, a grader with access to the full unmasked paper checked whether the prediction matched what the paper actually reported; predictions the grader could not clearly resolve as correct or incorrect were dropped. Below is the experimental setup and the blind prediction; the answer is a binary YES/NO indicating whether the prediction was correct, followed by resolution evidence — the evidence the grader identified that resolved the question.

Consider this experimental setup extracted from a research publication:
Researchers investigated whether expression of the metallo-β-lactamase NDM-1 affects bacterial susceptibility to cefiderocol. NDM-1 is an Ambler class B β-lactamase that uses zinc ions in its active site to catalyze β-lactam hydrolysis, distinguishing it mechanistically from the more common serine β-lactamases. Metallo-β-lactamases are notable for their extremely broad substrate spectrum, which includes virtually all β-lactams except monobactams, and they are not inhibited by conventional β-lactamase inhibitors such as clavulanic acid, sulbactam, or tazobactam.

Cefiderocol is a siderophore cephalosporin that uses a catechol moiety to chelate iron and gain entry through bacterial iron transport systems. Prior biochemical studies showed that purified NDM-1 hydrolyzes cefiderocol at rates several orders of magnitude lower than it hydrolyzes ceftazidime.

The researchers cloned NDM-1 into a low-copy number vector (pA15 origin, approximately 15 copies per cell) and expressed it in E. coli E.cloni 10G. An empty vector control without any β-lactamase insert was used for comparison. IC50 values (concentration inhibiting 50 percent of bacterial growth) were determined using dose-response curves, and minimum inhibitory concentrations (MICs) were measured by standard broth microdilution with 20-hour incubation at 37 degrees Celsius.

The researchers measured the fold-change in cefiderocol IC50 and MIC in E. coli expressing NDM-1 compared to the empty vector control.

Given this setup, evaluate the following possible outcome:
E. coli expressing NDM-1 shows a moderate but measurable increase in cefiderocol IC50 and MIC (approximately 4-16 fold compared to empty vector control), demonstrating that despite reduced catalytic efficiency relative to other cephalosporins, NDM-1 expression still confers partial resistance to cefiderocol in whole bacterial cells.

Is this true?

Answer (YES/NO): NO